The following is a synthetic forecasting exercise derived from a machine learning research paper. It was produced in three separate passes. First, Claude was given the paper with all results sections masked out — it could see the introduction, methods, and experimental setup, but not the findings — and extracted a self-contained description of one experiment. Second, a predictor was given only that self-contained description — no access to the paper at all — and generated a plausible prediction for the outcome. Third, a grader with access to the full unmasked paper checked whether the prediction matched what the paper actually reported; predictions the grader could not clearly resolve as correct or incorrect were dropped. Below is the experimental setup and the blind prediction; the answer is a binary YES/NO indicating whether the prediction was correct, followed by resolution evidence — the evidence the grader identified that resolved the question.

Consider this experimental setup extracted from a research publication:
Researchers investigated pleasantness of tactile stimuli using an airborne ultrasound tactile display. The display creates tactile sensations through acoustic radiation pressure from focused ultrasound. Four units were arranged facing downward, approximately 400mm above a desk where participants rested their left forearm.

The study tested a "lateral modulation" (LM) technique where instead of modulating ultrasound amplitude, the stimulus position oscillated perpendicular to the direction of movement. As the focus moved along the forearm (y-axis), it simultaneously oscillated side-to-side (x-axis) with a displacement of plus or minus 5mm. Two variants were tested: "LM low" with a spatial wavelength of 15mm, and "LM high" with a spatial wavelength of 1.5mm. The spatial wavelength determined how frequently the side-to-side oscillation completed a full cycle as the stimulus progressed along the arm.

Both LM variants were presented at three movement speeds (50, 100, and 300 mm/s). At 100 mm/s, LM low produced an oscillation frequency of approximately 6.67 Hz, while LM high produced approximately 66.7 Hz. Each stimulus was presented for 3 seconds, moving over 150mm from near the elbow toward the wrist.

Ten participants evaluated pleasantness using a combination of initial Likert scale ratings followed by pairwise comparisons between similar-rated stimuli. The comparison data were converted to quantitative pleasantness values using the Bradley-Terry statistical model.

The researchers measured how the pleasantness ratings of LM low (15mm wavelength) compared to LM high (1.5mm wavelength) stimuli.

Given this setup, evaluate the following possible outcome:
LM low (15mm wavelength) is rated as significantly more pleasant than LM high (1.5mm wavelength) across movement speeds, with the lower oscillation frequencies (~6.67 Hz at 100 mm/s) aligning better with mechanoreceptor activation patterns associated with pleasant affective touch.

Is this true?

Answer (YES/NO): NO